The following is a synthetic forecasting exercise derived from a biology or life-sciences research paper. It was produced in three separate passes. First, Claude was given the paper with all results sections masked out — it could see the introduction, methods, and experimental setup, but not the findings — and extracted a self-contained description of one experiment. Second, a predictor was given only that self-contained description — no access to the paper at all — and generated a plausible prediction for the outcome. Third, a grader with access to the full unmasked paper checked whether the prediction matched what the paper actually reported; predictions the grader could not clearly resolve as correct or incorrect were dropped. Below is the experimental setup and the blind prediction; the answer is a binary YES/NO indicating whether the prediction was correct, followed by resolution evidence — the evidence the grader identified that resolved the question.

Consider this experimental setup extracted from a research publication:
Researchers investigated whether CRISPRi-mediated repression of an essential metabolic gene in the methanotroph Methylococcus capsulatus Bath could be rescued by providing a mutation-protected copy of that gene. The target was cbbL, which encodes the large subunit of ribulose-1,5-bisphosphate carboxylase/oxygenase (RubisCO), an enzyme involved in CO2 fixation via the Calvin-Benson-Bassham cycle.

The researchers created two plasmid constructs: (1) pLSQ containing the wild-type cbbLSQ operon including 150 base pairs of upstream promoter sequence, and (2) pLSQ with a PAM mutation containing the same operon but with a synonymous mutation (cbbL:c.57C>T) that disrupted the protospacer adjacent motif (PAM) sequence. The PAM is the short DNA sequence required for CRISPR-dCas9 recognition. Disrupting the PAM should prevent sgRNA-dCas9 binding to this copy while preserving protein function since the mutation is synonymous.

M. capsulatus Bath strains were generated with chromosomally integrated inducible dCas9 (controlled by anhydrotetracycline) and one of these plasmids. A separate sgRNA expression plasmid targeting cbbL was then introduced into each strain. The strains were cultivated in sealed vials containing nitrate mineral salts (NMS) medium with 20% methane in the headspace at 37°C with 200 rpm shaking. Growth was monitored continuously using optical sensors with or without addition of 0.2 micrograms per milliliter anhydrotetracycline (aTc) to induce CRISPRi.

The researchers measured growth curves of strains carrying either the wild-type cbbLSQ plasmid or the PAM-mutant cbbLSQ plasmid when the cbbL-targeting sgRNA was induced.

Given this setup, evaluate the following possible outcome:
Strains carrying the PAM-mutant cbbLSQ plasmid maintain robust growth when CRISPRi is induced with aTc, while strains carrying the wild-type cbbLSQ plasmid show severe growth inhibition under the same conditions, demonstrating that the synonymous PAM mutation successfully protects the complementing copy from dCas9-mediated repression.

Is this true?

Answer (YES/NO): NO